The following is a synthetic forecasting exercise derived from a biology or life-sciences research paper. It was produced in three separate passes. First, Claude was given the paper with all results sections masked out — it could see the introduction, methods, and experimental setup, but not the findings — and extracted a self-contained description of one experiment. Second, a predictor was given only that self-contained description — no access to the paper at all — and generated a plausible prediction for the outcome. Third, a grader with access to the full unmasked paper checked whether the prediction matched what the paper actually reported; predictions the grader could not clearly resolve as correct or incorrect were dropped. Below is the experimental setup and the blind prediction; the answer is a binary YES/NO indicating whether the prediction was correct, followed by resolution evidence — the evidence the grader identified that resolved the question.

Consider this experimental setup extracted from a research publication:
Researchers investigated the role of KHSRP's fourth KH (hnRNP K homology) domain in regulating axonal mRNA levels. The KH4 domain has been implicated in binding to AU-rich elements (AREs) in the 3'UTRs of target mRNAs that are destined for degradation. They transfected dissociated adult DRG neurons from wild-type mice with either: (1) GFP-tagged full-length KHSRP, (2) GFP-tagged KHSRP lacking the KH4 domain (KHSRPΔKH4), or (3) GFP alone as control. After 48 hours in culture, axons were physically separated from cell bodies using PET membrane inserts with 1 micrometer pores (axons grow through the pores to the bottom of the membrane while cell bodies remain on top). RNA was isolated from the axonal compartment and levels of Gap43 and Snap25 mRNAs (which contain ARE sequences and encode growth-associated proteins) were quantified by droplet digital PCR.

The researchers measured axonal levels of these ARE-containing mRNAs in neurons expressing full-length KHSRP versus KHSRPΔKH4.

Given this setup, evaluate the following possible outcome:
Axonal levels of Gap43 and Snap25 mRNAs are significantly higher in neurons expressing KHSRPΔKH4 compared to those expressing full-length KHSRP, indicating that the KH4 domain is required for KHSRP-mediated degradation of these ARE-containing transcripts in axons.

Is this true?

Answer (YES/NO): YES